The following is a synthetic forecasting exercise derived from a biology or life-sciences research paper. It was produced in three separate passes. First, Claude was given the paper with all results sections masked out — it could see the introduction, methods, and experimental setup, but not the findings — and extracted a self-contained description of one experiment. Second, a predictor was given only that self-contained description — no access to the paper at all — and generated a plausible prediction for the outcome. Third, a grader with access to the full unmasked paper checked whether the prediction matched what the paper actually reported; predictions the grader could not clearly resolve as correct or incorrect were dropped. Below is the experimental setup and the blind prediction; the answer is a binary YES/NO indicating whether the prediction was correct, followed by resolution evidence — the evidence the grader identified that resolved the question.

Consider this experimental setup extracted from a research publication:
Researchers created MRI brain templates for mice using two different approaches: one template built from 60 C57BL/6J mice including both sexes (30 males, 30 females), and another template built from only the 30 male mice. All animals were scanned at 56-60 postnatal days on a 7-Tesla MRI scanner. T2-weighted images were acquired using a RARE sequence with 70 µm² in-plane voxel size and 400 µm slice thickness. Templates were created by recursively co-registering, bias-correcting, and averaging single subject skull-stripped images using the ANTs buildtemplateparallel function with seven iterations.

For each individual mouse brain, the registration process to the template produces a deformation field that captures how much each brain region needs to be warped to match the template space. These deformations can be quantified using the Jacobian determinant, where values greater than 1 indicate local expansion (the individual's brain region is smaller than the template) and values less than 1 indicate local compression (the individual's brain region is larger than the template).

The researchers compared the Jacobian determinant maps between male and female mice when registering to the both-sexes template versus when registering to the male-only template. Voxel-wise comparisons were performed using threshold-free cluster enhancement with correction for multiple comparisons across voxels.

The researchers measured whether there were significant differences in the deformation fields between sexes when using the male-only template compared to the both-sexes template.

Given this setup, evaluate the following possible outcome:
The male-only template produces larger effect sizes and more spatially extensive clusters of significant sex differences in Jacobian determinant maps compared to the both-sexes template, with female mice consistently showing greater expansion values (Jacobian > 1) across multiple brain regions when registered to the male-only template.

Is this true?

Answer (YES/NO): NO